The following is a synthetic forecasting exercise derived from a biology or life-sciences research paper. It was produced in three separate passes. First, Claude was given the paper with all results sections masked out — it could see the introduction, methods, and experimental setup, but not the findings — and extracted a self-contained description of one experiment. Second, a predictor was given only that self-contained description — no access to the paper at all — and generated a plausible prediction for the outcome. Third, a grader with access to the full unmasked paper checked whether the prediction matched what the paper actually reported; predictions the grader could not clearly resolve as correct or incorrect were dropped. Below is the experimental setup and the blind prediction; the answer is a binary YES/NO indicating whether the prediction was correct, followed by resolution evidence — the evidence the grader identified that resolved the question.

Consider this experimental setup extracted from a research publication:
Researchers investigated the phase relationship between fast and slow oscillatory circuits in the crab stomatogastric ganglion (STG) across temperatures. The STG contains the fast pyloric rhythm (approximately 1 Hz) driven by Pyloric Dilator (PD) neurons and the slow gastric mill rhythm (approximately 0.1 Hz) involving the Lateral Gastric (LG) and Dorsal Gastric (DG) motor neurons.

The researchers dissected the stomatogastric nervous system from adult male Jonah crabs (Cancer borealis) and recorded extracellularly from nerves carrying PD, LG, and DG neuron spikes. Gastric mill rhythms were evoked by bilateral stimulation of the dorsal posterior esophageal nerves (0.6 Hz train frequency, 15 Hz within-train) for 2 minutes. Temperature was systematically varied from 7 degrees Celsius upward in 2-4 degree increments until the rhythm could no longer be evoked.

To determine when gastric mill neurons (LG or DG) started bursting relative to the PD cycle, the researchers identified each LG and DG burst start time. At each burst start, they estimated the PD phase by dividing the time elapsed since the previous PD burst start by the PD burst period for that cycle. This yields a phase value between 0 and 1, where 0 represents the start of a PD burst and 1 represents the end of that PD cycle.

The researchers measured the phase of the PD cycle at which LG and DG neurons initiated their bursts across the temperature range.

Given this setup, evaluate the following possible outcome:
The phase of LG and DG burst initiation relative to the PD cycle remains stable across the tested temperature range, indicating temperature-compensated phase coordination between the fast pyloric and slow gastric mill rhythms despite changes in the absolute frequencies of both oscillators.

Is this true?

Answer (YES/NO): NO